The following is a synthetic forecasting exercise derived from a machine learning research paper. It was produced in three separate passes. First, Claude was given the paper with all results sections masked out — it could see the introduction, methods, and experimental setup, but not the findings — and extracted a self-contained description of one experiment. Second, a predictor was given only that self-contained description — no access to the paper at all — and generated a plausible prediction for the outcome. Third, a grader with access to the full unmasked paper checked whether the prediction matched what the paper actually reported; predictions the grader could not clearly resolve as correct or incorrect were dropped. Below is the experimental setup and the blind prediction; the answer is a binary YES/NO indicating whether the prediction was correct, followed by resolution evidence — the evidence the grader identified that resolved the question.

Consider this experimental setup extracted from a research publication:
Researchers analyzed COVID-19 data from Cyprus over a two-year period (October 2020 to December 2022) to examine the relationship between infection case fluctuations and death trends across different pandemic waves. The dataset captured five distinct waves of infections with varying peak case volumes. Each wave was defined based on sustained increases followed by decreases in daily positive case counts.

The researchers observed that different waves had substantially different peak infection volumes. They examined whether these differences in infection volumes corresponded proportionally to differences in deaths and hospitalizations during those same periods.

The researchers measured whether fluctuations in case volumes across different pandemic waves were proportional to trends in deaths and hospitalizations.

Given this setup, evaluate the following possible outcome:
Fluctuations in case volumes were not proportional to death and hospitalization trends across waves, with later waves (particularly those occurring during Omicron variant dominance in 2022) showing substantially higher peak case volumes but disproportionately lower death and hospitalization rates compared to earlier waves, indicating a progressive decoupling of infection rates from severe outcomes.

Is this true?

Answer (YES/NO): NO